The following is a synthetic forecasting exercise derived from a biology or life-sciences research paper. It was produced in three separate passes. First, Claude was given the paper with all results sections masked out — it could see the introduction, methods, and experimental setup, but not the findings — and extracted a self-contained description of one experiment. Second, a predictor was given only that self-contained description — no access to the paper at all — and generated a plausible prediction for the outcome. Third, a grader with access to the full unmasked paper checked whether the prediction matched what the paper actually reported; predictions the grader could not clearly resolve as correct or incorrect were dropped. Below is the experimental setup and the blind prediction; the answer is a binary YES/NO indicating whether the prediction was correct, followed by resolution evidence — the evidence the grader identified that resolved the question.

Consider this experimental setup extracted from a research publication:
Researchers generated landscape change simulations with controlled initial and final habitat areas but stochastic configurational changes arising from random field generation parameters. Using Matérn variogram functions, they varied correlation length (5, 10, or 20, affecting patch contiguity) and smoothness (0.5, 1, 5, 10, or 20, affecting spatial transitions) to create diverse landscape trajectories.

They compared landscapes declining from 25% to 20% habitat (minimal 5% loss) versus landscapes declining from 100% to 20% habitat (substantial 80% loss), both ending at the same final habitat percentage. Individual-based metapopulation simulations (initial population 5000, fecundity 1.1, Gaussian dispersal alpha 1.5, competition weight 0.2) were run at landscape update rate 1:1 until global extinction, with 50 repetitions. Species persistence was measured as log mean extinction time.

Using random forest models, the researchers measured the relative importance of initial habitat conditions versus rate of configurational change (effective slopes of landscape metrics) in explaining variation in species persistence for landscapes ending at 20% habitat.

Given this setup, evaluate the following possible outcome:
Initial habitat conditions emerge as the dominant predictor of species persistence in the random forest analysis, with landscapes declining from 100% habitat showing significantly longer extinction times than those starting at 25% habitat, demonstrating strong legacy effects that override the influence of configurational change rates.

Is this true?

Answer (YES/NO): NO